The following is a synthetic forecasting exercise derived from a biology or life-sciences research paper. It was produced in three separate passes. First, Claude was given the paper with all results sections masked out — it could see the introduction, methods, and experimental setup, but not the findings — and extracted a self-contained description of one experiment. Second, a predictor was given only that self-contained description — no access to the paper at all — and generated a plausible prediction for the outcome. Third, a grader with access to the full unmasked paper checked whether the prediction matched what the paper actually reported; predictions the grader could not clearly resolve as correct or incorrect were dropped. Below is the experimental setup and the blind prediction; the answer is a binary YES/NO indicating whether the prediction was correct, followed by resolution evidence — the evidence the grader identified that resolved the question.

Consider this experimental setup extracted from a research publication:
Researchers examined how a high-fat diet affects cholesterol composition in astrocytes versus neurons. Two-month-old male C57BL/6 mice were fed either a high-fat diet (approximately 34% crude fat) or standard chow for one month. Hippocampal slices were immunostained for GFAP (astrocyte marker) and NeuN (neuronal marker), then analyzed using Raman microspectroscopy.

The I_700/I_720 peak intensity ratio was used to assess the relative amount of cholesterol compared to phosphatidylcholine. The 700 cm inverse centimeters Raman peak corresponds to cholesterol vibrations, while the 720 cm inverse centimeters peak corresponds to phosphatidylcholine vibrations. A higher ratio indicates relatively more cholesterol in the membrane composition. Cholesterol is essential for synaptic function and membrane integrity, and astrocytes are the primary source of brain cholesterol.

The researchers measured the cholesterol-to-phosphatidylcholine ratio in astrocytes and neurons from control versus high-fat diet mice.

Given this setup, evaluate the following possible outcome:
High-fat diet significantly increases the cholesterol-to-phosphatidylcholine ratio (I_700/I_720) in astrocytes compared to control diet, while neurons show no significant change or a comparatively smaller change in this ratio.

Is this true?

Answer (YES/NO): NO